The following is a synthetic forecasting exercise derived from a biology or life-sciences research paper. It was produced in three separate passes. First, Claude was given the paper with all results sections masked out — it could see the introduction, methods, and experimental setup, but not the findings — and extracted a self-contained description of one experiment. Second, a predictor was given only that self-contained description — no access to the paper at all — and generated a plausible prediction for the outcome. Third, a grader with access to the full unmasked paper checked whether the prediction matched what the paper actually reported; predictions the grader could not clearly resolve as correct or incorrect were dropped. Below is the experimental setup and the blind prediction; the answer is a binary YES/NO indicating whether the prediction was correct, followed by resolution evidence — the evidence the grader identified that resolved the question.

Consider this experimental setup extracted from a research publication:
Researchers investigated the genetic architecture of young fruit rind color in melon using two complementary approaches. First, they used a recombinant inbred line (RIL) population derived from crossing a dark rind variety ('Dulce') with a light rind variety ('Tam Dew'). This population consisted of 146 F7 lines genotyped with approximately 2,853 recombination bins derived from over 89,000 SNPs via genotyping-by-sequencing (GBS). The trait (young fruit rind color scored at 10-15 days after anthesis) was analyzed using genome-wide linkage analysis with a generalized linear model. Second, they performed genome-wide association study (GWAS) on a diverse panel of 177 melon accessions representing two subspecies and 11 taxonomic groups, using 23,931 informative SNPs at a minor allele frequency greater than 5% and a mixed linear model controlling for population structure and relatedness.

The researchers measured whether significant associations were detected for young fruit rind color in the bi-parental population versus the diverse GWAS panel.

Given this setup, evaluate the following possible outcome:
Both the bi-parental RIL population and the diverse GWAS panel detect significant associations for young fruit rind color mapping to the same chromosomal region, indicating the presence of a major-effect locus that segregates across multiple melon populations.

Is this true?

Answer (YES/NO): NO